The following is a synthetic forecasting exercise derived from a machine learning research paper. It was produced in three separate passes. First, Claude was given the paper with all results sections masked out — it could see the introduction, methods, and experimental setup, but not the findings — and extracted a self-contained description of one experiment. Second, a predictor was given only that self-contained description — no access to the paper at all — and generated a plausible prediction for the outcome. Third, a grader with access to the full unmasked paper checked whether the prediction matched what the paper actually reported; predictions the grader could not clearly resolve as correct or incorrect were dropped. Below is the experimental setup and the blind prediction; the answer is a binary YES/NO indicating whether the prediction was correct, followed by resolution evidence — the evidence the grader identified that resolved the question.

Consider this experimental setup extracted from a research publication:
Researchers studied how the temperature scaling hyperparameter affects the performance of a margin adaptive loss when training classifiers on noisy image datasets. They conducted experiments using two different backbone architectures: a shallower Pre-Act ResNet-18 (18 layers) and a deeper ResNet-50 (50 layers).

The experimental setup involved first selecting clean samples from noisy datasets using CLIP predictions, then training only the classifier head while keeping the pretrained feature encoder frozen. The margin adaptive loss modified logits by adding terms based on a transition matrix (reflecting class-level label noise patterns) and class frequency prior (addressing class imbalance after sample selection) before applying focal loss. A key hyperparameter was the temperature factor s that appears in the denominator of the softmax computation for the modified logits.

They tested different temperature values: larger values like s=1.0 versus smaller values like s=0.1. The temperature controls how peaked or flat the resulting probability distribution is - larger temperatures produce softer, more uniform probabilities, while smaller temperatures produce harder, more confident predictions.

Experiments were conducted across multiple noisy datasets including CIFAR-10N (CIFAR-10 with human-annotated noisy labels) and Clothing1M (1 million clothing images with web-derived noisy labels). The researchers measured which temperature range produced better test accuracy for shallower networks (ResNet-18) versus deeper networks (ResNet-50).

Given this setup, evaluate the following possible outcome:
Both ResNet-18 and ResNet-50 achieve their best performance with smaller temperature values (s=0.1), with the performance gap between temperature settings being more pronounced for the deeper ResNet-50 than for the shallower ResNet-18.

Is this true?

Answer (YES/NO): NO